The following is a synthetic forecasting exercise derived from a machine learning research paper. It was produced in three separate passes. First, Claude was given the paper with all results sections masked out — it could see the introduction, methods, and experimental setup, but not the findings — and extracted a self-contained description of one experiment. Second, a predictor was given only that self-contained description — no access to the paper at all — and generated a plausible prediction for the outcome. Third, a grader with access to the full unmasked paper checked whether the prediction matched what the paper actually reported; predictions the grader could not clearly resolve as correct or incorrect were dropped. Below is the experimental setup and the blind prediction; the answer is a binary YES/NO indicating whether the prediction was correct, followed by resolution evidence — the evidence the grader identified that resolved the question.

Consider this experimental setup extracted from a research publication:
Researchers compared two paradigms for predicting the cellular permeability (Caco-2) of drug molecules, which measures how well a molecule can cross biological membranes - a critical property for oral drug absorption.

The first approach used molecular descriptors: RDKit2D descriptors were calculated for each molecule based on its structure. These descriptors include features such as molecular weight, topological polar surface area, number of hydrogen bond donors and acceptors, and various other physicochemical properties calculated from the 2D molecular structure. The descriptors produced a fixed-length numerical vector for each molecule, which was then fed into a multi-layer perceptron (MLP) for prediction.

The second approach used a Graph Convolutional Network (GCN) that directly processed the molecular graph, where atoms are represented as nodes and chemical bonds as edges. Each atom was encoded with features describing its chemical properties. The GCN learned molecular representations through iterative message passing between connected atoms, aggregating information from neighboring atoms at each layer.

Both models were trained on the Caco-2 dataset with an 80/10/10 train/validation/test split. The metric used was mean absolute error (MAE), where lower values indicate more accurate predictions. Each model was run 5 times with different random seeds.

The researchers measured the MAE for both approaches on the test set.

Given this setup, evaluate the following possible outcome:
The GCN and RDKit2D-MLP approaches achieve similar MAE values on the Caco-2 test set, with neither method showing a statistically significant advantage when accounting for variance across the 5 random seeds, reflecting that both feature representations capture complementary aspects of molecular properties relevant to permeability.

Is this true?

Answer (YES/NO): NO